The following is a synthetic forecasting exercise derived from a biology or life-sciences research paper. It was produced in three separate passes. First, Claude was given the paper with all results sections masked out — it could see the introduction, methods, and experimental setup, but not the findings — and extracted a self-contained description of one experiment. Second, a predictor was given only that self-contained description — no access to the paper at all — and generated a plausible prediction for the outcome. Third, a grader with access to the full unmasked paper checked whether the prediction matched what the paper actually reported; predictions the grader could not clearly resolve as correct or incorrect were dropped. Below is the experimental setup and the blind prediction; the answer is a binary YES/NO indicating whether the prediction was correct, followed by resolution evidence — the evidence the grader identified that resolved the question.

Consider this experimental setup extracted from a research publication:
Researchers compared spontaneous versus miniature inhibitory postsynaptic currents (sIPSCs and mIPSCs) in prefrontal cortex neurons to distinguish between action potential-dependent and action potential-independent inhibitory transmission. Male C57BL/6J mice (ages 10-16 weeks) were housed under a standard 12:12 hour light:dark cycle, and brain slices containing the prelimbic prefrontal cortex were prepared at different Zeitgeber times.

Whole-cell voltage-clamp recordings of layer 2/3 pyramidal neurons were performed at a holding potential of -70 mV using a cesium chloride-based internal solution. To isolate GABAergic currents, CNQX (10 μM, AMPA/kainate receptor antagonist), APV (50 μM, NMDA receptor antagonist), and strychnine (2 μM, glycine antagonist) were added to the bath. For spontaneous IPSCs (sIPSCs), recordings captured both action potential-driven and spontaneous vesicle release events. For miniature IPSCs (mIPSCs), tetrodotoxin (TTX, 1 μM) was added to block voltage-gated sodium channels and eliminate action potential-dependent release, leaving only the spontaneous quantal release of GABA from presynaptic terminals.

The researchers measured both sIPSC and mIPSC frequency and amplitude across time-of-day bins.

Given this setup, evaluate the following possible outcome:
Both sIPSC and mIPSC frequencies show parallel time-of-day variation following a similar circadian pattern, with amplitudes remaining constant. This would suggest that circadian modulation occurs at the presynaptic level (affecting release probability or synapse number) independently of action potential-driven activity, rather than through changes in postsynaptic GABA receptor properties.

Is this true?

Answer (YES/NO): NO